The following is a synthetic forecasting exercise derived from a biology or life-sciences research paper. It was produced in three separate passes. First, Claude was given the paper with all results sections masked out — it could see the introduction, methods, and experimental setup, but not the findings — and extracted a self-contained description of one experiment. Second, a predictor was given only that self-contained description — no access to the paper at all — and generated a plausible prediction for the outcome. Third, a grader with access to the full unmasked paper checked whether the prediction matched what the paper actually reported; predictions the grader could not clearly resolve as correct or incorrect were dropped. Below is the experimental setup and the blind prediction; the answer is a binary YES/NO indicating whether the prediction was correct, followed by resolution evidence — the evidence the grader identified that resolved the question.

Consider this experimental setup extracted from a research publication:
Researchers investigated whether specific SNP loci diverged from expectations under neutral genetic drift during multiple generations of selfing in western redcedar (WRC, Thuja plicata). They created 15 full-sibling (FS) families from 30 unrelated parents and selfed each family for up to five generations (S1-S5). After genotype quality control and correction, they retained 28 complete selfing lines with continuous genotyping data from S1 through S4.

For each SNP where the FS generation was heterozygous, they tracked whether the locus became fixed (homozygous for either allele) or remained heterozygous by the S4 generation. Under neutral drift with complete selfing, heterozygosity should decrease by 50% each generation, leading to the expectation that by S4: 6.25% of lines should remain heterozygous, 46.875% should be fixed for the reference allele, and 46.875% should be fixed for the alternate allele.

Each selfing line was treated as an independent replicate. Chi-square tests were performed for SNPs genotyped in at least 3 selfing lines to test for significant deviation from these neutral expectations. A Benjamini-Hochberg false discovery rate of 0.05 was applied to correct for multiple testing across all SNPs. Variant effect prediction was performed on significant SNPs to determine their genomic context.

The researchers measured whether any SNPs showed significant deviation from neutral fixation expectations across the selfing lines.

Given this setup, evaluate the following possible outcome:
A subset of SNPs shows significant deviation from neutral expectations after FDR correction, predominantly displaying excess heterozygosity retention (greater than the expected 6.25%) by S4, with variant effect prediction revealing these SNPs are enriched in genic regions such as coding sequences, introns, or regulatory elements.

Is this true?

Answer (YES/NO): NO